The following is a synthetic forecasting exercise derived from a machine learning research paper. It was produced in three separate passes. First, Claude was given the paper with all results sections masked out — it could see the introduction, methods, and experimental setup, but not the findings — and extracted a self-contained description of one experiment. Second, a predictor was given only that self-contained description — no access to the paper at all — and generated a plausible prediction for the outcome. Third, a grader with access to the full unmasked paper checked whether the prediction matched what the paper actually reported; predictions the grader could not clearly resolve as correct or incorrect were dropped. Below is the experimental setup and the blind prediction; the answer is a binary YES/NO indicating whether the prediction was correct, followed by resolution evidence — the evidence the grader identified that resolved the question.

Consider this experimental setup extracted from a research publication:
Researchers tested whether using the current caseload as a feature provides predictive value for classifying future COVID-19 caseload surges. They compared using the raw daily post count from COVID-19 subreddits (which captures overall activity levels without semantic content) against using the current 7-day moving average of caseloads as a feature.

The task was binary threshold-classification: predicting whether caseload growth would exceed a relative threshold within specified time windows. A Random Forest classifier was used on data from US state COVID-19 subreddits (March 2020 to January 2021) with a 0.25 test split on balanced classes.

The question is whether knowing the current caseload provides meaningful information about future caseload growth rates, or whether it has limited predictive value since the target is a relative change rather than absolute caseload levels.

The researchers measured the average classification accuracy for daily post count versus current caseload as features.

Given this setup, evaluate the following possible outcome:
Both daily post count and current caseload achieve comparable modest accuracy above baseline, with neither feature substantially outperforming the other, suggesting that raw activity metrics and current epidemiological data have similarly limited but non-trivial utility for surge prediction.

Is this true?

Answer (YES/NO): YES